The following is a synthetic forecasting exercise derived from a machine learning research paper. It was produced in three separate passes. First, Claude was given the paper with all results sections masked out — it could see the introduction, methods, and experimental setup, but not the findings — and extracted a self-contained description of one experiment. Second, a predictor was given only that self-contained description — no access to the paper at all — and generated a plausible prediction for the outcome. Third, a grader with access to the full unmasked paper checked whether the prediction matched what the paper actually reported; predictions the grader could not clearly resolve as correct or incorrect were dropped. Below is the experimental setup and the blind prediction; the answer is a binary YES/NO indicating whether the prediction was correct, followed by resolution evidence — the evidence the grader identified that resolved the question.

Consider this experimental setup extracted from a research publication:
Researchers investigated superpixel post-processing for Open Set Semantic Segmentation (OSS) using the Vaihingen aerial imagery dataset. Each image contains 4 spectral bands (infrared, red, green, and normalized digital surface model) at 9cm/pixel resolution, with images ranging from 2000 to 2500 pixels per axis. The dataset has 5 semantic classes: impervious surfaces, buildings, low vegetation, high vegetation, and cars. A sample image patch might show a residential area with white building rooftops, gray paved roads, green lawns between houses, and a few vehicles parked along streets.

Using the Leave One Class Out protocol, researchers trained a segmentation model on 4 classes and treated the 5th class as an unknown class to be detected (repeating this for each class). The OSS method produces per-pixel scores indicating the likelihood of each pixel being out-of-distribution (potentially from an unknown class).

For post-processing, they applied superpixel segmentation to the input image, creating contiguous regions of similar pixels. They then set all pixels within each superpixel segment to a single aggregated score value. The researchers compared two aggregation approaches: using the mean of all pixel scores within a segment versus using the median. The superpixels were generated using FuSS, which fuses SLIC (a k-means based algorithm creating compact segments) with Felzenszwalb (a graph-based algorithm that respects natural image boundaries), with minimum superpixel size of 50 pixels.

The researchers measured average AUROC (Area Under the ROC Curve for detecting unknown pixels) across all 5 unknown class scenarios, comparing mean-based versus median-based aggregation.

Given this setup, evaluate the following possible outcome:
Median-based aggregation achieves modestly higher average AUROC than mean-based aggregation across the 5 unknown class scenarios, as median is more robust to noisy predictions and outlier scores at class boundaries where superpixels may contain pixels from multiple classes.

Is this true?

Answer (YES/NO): NO